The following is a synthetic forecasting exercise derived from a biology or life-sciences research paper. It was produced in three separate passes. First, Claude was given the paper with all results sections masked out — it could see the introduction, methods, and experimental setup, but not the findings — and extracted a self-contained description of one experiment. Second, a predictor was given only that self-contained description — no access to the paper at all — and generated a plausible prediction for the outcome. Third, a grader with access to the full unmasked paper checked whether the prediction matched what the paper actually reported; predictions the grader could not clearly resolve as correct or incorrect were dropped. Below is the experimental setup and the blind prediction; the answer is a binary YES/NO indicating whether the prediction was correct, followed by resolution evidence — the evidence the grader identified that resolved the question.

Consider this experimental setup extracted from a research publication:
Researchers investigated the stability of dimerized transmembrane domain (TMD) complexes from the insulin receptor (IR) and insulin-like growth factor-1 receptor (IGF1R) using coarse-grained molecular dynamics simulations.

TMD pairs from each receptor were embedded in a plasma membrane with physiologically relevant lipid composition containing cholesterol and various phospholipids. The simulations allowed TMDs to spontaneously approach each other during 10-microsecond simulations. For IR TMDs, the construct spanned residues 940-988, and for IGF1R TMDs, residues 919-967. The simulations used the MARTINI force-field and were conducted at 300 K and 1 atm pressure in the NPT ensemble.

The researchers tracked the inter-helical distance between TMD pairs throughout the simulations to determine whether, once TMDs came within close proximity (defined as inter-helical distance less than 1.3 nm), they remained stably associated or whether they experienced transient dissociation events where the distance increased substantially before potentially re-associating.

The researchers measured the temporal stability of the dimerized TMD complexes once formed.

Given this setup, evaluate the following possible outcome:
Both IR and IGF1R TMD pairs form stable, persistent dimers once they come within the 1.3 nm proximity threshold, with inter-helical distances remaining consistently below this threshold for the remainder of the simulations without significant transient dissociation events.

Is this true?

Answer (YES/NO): YES